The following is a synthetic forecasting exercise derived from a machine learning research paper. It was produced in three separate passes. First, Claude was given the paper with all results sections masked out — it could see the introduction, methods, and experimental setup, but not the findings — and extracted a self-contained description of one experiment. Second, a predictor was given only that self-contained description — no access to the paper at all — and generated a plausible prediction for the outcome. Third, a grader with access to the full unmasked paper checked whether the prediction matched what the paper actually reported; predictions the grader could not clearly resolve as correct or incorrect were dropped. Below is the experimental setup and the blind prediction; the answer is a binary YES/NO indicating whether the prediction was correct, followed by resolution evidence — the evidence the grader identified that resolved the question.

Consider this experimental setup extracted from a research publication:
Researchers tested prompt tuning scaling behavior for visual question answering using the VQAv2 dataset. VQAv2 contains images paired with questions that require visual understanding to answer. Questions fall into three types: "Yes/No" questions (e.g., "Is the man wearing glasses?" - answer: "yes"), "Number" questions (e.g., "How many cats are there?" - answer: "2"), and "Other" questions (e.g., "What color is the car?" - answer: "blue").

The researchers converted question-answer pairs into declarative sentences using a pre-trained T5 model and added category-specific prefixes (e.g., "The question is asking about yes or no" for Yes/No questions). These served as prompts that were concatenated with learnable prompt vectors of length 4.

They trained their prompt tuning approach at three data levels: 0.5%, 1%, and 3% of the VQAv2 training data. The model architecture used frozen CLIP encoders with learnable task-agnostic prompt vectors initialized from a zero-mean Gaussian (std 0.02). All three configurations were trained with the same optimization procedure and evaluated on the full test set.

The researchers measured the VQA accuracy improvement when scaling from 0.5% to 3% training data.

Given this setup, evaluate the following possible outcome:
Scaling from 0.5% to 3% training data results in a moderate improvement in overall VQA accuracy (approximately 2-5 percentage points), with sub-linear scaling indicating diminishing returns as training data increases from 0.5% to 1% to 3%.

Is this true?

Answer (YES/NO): YES